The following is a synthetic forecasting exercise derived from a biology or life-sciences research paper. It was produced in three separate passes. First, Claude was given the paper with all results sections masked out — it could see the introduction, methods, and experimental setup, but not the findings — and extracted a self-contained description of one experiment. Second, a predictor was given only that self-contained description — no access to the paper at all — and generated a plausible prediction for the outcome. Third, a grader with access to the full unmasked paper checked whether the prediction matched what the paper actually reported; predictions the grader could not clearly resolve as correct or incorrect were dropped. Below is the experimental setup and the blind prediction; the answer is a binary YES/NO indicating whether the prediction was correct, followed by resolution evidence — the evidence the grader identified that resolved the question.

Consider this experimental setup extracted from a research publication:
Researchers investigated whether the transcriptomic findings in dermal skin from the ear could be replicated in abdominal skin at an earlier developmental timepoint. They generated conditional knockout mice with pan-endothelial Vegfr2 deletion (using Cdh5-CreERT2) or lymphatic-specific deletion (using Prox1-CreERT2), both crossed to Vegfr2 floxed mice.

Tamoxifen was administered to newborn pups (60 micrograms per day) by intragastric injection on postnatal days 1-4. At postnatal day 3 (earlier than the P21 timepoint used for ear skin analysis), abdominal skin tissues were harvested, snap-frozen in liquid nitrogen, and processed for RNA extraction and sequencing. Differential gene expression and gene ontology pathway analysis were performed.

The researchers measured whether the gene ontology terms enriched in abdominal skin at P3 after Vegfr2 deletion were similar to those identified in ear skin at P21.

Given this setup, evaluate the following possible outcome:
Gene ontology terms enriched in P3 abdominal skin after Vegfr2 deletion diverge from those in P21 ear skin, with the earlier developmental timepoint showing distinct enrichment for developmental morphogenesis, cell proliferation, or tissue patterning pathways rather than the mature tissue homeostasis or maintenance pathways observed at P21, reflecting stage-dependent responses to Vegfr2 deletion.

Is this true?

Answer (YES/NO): NO